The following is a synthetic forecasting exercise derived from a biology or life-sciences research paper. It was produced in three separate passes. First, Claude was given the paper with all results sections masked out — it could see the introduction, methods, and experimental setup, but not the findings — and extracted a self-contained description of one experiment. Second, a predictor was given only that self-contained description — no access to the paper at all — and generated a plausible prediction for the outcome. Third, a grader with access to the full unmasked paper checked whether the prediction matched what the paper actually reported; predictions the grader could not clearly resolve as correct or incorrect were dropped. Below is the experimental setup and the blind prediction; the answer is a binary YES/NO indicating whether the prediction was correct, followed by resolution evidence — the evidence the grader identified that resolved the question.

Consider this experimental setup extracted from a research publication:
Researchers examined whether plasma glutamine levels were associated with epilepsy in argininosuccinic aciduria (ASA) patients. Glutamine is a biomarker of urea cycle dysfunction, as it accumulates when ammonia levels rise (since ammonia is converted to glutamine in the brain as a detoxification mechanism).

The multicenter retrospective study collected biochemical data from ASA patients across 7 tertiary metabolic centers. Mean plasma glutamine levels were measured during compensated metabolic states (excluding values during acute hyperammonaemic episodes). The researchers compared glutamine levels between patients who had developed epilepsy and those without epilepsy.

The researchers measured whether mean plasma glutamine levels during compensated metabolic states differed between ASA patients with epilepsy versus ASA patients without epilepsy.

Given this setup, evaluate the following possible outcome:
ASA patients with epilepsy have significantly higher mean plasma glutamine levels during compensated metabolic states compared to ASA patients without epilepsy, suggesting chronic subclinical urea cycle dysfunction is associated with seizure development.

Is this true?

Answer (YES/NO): NO